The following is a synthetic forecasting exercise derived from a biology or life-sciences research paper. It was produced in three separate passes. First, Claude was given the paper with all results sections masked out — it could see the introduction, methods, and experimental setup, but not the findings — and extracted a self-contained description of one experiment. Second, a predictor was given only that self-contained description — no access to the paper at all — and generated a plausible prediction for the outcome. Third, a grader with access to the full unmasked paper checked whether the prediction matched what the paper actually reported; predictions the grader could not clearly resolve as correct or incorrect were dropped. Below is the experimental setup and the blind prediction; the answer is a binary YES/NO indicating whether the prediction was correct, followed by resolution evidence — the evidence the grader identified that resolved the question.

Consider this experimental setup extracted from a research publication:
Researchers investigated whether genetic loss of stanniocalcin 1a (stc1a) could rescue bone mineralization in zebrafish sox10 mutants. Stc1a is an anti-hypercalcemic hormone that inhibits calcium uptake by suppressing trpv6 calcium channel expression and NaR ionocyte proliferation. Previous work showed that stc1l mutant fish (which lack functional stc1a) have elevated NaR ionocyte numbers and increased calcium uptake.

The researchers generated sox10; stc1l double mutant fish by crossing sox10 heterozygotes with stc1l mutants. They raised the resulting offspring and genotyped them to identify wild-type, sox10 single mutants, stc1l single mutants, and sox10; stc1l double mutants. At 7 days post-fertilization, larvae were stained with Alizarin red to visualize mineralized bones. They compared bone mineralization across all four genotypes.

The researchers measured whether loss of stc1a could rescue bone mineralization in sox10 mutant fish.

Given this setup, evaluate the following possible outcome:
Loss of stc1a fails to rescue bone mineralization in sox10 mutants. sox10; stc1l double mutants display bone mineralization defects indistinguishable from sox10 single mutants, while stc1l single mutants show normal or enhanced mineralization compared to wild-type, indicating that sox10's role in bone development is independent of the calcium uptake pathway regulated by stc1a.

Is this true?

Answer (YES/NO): NO